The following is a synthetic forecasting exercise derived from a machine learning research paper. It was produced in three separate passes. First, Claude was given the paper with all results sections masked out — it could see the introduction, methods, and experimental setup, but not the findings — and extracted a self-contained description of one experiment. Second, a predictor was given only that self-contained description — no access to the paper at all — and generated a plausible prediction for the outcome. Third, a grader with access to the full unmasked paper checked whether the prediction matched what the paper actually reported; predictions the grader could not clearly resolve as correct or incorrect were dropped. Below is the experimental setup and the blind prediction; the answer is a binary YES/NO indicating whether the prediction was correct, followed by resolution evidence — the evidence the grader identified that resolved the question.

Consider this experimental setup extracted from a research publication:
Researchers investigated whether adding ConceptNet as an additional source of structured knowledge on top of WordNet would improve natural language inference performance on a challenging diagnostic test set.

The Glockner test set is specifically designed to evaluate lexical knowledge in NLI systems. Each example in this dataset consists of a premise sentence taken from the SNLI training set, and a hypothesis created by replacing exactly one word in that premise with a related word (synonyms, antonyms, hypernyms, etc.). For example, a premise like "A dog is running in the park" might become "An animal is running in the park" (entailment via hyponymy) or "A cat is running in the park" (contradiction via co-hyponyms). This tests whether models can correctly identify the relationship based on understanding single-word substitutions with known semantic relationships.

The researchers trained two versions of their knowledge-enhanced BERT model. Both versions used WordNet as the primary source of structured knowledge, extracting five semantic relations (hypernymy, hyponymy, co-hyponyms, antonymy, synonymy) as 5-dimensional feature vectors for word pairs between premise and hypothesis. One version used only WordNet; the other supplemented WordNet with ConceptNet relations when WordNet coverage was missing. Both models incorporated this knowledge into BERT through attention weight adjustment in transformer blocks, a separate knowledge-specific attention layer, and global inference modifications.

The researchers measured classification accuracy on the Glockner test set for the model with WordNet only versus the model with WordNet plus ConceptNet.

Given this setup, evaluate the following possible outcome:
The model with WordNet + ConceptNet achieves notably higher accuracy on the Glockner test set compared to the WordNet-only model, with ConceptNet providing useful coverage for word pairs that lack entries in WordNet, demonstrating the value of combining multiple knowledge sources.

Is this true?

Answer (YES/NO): NO